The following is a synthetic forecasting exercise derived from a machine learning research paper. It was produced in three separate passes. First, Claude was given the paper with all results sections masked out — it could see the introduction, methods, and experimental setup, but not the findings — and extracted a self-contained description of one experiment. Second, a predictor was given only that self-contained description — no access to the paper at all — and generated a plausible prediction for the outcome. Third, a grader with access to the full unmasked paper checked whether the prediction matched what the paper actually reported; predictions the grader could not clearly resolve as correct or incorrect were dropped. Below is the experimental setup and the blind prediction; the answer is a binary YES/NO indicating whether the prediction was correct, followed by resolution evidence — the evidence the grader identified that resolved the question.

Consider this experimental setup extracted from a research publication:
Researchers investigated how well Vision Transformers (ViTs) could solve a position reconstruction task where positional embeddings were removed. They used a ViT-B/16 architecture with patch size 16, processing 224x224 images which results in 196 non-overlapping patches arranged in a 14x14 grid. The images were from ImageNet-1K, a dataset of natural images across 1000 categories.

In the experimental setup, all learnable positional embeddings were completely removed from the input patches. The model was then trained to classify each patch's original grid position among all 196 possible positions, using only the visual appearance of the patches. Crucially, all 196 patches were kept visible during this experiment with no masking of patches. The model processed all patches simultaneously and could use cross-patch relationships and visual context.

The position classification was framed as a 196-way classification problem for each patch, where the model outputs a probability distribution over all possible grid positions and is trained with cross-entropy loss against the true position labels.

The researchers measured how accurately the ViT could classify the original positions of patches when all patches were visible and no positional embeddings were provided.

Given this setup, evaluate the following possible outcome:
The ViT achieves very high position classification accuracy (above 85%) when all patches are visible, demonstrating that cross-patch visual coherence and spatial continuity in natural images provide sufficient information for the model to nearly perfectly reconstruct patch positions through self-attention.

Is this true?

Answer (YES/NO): YES